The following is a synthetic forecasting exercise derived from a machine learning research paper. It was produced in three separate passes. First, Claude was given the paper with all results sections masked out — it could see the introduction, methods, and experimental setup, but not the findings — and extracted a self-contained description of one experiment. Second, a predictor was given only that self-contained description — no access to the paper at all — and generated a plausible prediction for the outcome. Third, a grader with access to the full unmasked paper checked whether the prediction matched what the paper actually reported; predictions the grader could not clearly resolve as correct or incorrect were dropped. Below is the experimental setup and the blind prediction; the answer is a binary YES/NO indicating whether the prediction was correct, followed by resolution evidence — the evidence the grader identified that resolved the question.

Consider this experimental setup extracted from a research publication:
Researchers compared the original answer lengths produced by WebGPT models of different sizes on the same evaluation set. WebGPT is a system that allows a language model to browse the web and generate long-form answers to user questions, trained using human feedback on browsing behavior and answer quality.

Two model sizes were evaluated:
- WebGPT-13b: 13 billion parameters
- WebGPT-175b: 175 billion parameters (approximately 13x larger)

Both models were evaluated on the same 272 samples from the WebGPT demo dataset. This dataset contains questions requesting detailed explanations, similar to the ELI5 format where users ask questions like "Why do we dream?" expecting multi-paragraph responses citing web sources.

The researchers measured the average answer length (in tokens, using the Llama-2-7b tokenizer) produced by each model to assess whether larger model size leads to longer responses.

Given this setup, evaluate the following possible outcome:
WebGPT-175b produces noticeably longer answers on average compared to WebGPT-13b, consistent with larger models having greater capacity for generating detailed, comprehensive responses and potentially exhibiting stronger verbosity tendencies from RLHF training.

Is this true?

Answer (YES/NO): NO